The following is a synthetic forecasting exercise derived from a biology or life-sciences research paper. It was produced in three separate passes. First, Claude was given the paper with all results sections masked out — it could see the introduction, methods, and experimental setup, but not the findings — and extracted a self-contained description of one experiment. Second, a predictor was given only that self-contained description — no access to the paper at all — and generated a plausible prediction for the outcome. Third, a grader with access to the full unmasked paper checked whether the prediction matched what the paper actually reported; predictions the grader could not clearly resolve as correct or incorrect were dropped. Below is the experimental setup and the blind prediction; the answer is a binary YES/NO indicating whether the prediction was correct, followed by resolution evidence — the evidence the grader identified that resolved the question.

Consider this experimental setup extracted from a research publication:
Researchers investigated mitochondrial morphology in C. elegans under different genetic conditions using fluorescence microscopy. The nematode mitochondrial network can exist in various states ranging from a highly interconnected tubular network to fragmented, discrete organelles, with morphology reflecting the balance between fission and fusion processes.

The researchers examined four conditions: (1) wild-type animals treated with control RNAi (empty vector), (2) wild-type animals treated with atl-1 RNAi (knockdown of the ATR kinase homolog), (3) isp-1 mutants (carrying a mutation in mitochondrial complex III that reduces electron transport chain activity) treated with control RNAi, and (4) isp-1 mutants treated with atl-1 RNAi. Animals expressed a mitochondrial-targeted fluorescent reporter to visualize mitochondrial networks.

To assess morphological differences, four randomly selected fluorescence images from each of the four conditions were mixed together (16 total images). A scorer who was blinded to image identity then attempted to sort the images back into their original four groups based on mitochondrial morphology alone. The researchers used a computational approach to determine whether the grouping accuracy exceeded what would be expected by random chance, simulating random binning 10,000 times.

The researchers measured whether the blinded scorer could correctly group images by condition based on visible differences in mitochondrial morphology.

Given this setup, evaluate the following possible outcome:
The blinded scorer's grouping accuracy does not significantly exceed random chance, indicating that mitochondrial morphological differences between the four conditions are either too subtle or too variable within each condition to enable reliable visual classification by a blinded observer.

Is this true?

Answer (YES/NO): NO